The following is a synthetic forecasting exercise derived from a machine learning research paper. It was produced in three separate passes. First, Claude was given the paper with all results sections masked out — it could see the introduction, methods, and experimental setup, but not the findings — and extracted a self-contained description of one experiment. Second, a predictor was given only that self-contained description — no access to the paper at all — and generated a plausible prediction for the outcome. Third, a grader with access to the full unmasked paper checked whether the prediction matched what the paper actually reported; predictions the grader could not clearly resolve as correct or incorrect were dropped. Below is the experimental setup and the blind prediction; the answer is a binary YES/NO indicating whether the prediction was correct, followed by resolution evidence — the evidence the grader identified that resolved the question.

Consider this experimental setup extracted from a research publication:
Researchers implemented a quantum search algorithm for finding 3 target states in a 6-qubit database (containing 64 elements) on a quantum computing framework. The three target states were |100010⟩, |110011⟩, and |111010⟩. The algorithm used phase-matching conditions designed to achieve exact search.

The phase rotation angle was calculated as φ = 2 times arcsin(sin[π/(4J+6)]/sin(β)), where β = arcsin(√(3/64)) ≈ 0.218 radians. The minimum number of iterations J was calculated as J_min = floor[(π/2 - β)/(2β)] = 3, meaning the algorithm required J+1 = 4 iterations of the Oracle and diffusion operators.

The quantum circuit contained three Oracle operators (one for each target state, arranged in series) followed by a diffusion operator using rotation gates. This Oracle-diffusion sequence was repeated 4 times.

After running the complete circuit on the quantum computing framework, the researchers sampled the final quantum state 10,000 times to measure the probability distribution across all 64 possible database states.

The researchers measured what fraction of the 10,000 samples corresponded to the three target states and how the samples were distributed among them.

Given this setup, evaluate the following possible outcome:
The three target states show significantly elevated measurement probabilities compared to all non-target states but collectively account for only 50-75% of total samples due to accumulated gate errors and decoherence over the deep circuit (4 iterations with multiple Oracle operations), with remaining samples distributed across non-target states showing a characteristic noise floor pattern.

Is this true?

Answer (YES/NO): NO